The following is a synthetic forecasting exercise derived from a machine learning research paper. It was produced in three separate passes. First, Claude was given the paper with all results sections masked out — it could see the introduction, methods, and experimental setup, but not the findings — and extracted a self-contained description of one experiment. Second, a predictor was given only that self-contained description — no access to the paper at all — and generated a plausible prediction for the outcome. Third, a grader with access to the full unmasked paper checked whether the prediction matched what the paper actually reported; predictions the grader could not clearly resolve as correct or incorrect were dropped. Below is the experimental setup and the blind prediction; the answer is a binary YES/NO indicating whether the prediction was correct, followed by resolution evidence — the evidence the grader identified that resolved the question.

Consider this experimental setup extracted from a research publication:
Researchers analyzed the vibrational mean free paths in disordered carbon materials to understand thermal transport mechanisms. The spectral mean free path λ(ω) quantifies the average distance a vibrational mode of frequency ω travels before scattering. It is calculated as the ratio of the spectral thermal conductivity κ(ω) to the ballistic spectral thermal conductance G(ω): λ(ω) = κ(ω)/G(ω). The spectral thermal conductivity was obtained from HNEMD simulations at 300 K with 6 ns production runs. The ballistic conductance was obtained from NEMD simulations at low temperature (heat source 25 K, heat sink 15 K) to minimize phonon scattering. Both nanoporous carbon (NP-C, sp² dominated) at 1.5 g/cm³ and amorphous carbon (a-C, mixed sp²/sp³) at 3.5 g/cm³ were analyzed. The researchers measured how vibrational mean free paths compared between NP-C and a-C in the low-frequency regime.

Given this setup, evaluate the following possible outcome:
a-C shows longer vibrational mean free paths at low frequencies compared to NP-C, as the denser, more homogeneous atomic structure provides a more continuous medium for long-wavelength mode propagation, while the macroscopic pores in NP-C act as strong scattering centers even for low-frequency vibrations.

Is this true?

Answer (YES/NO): YES